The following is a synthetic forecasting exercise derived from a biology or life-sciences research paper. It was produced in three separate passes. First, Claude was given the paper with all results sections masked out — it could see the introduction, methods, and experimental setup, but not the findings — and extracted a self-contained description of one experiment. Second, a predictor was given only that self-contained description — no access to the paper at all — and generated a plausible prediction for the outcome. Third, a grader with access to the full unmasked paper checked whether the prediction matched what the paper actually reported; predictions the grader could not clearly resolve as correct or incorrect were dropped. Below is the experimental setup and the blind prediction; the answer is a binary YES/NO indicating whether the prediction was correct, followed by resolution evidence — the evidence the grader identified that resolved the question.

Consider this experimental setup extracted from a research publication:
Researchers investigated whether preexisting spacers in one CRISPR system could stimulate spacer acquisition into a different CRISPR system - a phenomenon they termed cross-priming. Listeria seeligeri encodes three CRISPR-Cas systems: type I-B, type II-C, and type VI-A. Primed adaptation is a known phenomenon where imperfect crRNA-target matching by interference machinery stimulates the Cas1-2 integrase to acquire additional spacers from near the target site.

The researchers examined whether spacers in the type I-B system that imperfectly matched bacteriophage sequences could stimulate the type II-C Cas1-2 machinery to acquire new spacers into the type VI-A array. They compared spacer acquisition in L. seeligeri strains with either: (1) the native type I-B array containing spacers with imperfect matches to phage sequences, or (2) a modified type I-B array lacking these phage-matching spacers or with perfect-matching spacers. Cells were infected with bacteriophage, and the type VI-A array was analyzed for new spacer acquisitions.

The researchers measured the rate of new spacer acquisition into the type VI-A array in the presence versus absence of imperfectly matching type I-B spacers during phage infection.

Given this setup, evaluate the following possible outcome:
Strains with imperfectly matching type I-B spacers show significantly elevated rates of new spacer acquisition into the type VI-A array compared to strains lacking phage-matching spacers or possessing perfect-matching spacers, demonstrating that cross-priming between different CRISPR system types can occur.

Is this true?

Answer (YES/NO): YES